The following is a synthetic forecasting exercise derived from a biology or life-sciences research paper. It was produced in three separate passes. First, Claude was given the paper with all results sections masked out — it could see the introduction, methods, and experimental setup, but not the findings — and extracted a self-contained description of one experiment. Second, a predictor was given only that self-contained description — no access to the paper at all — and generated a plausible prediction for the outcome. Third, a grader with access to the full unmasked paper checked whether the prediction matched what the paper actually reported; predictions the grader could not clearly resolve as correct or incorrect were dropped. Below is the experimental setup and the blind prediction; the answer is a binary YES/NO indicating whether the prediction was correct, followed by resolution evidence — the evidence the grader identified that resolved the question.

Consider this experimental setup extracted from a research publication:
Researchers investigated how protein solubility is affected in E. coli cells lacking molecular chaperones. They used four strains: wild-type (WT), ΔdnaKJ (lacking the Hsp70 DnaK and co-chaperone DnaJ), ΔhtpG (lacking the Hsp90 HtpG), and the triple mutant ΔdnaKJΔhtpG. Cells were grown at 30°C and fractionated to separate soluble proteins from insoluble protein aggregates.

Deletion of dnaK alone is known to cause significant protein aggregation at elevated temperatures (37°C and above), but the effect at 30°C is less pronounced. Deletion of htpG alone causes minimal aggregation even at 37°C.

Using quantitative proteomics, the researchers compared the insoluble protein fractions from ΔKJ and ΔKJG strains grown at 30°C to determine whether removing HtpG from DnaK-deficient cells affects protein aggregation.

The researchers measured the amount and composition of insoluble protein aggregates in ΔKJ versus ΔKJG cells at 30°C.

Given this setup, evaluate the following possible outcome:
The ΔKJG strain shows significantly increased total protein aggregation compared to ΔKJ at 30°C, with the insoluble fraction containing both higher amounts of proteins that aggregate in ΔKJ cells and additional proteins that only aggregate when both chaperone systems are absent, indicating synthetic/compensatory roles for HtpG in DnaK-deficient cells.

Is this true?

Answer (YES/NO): NO